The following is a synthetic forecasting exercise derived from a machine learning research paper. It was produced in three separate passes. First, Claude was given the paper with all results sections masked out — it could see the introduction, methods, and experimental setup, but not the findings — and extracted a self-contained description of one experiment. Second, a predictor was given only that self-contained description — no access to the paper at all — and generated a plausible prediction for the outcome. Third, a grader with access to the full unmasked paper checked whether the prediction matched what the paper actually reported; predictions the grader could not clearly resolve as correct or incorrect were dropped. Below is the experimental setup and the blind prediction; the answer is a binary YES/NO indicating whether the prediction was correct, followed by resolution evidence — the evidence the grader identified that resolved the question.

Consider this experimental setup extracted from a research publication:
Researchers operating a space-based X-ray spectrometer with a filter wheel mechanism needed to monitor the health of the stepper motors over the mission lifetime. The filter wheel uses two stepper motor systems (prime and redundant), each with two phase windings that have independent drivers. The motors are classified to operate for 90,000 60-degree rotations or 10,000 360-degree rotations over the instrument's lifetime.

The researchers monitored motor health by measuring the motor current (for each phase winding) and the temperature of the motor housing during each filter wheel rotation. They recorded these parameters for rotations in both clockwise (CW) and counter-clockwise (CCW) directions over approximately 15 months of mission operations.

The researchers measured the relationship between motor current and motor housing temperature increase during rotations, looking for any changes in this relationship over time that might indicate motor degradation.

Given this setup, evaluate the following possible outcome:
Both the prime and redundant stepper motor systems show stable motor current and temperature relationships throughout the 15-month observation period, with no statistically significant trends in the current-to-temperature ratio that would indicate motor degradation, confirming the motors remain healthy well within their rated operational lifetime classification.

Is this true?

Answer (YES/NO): NO